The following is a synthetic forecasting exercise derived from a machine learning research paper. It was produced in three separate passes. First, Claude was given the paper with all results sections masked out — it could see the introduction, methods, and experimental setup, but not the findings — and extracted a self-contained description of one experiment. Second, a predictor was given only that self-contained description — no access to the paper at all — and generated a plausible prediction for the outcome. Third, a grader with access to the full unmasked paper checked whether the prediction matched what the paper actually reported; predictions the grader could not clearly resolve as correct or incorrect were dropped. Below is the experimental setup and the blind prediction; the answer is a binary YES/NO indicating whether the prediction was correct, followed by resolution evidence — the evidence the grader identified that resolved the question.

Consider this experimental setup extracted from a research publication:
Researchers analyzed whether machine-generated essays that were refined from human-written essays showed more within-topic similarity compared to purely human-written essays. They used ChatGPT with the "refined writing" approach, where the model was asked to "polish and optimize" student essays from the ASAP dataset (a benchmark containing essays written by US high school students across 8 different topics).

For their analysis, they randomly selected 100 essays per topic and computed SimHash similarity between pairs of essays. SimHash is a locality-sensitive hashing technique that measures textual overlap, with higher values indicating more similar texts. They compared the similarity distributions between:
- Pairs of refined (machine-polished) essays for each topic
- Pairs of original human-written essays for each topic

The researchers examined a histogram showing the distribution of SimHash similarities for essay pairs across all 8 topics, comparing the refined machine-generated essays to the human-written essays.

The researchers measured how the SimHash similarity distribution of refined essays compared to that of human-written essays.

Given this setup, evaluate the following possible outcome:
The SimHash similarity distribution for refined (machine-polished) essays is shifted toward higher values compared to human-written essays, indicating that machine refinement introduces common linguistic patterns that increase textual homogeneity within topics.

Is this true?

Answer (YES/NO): YES